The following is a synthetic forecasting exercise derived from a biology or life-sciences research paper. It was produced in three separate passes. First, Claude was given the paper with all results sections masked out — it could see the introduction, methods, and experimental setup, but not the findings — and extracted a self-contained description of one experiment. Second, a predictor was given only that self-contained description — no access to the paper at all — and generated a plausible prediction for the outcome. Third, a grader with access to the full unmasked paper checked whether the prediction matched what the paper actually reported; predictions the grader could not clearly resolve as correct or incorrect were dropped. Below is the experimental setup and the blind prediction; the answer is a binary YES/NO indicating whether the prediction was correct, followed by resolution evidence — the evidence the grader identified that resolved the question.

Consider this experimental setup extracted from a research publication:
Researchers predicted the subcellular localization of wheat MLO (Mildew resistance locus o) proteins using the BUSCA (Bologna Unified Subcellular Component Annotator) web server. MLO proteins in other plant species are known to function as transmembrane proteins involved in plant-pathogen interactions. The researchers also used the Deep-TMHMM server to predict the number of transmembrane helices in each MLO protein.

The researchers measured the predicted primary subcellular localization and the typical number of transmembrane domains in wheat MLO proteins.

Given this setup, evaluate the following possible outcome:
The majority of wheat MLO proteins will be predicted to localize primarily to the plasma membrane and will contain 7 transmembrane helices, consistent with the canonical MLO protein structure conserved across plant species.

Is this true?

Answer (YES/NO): YES